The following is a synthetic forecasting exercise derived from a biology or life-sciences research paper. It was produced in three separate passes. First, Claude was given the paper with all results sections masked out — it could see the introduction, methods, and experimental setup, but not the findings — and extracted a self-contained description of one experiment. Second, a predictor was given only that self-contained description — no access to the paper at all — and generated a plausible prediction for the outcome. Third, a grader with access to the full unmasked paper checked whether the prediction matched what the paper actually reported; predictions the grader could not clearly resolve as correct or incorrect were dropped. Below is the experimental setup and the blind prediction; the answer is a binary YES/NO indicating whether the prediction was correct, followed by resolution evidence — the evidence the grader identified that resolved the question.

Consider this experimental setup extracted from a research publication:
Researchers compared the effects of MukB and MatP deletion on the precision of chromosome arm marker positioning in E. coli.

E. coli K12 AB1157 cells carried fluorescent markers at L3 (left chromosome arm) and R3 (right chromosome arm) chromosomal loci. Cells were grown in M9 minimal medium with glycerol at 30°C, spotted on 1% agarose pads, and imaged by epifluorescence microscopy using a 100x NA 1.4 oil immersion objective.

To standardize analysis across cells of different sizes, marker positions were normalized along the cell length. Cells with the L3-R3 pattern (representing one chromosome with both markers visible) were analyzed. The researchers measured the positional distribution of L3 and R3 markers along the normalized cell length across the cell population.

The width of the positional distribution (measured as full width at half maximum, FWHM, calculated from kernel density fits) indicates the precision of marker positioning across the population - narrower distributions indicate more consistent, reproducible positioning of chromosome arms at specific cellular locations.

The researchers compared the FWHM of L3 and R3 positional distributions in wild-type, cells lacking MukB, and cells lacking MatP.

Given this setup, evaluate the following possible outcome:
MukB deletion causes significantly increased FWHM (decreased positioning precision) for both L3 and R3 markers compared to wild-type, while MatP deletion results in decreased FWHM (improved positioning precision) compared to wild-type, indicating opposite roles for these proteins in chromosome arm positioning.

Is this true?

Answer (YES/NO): NO